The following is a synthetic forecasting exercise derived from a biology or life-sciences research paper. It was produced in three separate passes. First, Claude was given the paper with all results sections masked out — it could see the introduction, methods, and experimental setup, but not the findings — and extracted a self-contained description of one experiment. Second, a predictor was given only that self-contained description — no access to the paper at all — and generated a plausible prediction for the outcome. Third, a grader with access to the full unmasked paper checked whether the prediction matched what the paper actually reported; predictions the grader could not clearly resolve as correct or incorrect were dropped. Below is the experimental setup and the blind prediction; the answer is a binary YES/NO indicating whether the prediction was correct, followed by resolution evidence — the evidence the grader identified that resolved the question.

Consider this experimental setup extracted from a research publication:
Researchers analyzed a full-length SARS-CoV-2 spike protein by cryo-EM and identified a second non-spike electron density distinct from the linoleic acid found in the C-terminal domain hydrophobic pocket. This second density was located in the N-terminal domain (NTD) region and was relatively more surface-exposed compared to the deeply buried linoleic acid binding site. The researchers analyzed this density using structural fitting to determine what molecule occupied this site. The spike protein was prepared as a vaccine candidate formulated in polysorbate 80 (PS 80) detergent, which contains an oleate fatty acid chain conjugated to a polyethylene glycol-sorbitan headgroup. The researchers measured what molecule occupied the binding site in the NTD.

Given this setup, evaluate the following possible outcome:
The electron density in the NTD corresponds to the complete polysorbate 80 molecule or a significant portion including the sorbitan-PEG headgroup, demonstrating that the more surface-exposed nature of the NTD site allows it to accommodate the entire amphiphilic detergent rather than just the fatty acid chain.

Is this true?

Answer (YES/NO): YES